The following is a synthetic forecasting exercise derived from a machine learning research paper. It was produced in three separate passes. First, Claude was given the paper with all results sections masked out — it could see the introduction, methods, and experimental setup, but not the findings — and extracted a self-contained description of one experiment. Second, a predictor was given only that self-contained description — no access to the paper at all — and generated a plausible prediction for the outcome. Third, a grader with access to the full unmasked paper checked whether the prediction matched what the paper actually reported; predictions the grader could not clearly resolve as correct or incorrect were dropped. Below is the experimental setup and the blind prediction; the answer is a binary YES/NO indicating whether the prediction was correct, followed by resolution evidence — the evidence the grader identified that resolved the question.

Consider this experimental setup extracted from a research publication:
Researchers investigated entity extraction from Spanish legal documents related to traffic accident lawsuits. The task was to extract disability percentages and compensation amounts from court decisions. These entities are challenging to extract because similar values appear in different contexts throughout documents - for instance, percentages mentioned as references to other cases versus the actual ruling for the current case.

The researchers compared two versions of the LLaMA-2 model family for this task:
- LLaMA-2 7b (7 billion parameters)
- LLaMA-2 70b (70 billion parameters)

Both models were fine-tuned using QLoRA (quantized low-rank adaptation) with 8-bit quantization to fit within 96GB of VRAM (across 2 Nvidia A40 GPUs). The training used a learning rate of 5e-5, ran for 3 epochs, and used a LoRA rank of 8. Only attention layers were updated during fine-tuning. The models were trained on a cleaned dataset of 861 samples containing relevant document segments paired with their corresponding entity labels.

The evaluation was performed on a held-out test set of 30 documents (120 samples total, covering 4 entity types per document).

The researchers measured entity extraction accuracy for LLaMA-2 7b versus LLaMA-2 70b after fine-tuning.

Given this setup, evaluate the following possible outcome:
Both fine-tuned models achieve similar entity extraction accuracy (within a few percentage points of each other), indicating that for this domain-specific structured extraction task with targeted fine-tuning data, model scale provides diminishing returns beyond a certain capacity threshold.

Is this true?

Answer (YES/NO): NO